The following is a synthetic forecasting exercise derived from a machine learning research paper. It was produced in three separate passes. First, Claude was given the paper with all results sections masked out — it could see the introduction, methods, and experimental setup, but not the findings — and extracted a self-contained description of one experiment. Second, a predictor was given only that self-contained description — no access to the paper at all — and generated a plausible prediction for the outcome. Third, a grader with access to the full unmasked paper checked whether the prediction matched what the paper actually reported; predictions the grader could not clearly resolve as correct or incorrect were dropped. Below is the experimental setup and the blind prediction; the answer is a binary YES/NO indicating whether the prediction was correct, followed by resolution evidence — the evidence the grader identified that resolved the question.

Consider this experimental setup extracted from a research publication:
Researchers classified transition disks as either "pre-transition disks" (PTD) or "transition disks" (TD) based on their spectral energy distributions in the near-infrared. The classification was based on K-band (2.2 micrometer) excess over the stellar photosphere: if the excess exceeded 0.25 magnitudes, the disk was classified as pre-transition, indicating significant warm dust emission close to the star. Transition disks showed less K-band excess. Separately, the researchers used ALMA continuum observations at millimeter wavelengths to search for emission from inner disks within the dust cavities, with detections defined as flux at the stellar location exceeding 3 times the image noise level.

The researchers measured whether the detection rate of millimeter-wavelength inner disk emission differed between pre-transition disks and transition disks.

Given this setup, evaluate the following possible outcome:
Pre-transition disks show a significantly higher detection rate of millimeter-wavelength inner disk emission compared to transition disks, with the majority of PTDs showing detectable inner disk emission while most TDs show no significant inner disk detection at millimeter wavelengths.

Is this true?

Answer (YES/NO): NO